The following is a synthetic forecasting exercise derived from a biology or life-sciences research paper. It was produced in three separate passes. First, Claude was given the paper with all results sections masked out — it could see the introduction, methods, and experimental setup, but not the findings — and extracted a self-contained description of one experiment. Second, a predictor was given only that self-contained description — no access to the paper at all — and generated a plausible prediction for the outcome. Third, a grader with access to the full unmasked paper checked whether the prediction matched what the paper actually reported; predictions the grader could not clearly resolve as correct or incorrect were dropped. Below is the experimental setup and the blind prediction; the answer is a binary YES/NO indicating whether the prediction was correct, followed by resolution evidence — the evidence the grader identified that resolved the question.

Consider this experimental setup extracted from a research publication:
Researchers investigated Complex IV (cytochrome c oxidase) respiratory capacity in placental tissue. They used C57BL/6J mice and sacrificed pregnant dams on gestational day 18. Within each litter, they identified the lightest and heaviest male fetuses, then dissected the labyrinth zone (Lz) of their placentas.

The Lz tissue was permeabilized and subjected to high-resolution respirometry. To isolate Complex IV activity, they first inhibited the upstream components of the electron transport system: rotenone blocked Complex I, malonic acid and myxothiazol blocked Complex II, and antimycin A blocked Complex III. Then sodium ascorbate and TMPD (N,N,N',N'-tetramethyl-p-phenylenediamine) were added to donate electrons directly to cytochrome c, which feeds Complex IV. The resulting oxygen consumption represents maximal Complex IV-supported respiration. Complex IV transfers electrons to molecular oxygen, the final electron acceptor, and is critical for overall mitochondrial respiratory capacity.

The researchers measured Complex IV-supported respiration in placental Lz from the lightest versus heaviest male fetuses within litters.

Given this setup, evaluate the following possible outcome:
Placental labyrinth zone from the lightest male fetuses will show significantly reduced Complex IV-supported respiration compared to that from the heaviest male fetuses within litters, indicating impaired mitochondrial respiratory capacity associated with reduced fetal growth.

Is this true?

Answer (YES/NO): NO